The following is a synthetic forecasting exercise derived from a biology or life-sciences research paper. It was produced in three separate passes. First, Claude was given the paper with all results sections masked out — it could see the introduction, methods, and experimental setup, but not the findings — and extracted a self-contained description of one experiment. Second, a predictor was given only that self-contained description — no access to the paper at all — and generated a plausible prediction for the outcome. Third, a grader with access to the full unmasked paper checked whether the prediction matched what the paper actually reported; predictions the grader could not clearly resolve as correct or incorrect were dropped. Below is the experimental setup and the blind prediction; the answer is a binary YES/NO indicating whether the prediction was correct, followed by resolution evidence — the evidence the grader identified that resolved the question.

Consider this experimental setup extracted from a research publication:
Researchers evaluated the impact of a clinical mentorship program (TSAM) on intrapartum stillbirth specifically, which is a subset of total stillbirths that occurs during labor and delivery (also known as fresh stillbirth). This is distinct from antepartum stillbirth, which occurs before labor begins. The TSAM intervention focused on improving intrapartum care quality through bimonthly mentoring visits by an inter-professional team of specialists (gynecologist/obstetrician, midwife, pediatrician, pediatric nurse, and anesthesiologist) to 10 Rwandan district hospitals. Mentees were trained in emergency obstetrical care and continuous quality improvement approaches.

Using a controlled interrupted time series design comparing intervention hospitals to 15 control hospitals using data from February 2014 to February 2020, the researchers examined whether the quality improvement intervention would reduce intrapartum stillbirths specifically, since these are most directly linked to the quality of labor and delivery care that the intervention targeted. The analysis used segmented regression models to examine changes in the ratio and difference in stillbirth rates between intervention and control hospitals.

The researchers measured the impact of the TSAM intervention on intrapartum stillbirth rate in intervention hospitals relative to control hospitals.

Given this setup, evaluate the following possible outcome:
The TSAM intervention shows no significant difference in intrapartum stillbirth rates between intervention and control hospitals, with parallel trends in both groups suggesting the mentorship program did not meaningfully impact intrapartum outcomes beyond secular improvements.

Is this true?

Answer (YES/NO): YES